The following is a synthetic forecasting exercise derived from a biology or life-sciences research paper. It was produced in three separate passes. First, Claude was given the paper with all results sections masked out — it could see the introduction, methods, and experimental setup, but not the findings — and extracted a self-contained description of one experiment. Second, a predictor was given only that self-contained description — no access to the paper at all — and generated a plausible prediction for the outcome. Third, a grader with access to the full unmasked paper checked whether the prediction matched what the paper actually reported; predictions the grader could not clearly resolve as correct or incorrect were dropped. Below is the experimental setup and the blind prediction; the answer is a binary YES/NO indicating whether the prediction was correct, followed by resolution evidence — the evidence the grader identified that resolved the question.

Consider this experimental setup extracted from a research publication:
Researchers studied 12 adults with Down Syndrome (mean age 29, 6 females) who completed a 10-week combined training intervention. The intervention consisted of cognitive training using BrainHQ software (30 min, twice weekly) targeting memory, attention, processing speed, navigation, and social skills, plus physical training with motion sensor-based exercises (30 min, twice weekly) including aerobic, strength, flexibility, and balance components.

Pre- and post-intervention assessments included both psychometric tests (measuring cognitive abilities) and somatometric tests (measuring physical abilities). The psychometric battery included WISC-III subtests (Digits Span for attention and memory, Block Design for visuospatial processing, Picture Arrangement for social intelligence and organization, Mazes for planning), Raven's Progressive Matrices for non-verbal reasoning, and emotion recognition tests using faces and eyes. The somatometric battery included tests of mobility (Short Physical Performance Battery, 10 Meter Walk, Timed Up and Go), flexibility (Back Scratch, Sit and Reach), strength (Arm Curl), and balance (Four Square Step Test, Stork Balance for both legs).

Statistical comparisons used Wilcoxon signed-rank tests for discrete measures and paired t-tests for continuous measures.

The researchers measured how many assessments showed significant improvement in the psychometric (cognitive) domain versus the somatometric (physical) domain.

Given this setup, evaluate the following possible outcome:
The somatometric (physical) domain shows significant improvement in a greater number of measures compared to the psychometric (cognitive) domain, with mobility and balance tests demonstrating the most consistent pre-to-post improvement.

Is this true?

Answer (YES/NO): NO